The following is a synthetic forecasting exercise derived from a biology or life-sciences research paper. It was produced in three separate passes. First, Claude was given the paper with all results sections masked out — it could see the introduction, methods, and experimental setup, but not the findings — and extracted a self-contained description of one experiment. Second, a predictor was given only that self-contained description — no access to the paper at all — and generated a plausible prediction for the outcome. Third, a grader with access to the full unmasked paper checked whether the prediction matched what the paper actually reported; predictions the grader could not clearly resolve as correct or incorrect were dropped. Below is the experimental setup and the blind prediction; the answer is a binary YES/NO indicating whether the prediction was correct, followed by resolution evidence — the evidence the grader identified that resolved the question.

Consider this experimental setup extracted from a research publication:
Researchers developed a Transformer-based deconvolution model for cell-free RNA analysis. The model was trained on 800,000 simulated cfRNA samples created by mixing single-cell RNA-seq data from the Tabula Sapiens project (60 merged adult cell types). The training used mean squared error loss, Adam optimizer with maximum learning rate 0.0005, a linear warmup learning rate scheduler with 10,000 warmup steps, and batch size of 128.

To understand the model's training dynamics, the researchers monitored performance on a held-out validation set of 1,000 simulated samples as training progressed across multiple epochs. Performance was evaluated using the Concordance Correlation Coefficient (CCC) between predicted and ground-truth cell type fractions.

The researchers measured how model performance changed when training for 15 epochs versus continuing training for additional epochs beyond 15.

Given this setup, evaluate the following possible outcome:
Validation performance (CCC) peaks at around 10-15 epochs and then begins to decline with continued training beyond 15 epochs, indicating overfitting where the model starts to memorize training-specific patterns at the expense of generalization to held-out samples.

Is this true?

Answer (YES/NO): NO